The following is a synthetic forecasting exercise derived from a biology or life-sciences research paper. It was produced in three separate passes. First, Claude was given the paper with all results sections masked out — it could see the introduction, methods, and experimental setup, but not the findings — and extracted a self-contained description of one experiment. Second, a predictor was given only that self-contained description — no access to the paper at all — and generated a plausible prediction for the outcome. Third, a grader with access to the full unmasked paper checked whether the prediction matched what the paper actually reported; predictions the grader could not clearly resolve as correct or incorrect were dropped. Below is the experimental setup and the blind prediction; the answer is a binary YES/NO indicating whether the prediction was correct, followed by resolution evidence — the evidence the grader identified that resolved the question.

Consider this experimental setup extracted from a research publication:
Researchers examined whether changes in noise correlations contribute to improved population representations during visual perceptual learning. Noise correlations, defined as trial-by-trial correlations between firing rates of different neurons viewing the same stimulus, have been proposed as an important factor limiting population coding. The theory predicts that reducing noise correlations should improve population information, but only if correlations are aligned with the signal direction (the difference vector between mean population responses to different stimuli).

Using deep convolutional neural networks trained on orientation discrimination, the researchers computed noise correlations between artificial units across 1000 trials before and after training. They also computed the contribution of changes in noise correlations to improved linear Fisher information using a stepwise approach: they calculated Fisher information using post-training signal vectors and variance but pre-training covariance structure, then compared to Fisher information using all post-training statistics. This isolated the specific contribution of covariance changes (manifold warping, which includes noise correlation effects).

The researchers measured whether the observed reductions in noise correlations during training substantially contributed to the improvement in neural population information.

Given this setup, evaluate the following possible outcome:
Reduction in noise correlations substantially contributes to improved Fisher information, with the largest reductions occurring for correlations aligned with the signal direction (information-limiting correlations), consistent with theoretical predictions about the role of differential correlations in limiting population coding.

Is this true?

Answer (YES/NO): NO